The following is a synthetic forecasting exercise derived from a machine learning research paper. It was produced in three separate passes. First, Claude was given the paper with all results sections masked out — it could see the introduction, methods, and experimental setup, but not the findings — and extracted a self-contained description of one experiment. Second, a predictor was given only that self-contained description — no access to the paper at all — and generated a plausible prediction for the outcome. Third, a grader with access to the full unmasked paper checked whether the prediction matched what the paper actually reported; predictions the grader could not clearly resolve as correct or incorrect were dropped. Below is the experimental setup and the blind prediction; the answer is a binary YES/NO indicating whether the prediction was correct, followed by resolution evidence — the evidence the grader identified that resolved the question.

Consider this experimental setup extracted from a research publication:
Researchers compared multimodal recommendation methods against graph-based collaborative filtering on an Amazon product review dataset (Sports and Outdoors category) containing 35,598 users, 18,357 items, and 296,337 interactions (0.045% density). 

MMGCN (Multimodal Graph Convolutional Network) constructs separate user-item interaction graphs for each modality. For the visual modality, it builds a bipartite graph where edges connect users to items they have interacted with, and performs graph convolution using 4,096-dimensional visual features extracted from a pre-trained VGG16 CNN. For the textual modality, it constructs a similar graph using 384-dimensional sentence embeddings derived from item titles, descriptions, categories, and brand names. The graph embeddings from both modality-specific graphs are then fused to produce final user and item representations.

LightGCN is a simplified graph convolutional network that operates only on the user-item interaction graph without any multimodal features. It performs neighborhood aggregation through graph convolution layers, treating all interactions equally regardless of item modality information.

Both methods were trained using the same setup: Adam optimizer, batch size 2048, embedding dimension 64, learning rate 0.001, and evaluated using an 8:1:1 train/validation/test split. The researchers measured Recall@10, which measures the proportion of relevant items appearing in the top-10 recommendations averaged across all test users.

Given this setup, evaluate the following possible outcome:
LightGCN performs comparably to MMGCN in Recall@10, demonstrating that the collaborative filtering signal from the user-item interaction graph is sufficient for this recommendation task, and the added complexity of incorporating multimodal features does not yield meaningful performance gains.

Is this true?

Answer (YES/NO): NO